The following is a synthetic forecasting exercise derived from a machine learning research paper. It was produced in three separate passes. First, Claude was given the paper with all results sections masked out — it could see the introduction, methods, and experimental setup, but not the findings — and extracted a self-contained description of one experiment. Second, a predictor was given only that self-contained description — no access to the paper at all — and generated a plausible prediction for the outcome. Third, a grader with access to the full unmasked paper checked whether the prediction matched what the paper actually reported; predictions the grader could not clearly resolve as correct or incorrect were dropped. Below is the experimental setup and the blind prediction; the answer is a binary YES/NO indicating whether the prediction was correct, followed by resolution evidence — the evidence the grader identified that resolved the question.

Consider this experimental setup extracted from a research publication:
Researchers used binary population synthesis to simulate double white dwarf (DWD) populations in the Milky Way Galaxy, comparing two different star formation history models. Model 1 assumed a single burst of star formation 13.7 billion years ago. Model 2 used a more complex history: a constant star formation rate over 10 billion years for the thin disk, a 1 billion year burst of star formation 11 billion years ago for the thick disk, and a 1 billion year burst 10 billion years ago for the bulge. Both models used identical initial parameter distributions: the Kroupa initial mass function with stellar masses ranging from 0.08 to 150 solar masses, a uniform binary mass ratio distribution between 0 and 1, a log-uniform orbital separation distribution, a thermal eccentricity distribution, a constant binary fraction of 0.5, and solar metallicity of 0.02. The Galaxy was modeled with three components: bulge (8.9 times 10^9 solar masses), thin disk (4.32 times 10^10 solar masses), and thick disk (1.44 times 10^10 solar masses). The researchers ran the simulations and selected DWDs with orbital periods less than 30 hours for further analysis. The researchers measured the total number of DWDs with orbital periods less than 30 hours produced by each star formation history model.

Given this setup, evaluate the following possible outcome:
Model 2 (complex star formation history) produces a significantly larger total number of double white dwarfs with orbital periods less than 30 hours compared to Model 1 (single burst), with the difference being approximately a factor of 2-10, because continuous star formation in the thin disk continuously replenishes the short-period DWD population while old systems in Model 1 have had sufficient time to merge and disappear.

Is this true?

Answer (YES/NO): NO